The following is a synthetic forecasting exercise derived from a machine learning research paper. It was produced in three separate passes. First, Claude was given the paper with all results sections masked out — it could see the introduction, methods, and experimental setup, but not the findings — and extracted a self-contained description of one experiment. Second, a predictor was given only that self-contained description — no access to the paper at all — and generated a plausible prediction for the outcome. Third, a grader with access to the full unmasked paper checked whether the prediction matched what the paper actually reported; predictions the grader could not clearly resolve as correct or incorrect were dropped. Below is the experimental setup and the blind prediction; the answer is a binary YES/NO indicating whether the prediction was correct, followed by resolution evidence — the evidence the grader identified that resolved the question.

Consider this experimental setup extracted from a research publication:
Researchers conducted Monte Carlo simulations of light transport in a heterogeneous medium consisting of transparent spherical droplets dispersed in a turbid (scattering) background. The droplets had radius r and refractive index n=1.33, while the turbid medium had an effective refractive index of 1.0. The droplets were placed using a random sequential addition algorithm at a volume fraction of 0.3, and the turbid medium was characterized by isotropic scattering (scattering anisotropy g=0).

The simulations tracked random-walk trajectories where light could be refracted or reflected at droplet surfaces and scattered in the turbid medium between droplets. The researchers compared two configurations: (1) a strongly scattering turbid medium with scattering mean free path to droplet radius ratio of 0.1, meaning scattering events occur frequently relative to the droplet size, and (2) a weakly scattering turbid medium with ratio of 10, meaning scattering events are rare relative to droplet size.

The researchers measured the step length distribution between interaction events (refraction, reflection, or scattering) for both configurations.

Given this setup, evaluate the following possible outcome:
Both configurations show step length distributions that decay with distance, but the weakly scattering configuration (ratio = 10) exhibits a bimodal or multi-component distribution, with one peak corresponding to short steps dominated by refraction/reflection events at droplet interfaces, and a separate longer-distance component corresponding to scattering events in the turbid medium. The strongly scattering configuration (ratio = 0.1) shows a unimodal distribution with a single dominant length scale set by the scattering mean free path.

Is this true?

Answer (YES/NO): NO